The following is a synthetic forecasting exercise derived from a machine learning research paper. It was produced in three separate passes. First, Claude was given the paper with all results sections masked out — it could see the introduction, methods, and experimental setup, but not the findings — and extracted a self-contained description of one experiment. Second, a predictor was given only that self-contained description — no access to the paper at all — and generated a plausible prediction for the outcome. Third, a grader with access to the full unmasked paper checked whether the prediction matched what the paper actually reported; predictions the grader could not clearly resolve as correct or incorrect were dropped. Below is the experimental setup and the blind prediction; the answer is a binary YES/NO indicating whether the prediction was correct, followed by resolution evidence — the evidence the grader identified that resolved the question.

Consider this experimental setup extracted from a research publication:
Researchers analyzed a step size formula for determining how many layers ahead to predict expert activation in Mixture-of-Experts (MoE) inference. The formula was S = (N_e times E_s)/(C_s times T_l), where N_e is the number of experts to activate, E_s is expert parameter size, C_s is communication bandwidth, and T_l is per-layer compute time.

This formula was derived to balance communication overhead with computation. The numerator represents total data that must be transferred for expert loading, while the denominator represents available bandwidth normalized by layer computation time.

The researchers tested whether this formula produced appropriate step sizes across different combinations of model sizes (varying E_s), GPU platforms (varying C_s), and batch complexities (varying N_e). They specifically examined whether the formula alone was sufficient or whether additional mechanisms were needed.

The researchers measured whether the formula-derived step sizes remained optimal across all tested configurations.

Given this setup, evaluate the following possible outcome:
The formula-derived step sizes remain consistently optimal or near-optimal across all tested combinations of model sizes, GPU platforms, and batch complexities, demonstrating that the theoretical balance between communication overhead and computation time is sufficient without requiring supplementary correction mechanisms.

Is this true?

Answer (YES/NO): NO